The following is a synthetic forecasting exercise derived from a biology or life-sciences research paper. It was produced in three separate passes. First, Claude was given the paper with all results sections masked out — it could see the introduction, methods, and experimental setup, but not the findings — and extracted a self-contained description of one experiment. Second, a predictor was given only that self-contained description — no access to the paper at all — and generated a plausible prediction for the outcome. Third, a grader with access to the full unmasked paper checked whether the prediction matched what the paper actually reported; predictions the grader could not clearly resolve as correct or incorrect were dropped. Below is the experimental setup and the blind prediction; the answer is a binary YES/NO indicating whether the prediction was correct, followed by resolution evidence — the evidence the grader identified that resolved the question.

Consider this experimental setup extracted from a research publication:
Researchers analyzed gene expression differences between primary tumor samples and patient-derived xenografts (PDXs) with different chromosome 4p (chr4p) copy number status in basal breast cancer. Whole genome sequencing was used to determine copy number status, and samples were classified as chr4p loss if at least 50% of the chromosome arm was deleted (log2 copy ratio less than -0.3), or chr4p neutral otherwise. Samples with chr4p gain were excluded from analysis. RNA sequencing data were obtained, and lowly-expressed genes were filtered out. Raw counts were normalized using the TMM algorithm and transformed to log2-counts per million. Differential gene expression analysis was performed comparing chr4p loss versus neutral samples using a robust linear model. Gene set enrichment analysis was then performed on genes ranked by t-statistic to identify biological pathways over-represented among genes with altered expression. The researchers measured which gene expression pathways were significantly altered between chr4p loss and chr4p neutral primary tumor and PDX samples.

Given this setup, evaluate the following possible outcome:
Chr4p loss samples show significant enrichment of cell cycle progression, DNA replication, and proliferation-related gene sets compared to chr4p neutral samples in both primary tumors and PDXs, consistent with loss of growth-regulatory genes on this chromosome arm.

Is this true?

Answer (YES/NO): NO